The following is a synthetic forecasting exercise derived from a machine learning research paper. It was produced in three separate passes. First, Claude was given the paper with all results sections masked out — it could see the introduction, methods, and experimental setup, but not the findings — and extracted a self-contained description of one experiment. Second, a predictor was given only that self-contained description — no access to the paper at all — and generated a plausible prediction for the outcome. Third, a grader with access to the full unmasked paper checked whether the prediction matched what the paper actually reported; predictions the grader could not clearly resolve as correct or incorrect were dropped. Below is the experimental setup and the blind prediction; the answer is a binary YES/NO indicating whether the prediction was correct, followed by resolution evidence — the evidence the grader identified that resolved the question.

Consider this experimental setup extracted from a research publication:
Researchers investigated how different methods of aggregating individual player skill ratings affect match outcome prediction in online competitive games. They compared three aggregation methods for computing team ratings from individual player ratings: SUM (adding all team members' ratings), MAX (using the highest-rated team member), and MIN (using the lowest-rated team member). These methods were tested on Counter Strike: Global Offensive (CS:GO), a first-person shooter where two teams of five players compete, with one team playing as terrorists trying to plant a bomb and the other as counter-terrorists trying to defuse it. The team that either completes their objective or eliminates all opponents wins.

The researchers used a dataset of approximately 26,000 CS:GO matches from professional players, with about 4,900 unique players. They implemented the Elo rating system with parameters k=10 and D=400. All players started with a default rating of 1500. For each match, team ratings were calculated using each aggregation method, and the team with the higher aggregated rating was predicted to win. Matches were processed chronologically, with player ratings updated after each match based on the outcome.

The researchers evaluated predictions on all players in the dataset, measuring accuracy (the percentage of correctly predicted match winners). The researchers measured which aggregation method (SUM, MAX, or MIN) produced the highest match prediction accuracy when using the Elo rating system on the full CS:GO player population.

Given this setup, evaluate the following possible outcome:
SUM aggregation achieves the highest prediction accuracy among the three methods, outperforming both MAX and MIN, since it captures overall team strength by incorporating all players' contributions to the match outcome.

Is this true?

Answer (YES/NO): YES